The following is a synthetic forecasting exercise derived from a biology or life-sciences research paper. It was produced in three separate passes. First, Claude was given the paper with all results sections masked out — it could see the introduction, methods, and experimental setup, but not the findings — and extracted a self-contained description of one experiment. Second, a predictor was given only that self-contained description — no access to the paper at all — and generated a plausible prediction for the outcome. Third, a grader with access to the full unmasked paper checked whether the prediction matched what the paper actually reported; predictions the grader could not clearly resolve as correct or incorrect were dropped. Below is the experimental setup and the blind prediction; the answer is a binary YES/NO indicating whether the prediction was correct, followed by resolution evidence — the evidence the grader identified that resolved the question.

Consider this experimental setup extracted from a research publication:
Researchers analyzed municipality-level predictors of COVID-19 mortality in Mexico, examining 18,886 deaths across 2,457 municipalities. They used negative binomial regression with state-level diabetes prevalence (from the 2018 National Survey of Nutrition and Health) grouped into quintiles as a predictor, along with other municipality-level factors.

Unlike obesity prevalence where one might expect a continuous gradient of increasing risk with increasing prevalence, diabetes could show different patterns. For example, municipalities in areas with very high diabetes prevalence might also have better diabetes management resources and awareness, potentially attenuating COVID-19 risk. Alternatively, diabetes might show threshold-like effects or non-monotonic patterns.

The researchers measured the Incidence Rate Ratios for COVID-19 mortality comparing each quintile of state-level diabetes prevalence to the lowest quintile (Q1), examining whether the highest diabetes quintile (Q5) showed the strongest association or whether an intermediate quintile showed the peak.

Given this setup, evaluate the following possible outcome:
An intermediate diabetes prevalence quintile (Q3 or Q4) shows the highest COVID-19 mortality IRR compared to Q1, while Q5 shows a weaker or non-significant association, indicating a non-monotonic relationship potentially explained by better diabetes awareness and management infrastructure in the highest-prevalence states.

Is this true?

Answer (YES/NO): YES